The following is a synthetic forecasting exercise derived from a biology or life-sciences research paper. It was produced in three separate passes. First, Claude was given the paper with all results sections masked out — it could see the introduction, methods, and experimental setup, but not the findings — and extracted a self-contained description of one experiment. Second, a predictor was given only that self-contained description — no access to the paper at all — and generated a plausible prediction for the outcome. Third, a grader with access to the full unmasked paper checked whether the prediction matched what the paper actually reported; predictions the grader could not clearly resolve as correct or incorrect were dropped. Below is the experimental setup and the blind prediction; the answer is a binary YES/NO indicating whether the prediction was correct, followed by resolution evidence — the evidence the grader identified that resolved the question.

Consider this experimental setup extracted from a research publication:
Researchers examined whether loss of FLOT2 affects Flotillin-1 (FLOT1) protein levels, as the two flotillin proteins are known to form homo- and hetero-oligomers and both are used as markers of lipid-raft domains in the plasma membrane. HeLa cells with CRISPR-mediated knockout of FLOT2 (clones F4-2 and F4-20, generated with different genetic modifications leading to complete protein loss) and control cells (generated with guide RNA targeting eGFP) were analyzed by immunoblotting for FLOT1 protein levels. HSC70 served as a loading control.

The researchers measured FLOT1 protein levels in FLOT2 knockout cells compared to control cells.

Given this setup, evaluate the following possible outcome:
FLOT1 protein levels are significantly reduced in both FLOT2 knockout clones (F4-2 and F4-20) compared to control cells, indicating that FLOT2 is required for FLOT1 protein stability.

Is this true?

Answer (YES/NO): YES